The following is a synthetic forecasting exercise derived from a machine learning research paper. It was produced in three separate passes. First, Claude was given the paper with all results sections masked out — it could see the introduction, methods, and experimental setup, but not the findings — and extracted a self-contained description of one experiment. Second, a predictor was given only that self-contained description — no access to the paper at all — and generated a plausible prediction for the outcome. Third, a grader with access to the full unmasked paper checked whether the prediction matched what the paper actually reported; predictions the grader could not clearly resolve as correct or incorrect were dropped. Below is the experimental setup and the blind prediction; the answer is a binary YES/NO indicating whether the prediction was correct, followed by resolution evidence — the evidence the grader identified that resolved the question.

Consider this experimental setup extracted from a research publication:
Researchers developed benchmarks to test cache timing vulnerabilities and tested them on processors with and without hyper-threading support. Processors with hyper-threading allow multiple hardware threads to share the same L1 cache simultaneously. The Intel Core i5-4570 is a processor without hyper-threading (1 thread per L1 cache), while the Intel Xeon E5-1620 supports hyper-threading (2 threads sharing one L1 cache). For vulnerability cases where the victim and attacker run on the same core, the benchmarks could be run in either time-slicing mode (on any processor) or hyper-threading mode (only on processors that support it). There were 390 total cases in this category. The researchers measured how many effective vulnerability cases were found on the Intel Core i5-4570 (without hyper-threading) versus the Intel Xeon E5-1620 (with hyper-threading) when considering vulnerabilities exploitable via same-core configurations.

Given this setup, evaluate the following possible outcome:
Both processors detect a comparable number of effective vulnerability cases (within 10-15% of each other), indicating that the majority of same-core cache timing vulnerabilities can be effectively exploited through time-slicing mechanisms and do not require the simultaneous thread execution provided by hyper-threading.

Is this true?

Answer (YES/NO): NO